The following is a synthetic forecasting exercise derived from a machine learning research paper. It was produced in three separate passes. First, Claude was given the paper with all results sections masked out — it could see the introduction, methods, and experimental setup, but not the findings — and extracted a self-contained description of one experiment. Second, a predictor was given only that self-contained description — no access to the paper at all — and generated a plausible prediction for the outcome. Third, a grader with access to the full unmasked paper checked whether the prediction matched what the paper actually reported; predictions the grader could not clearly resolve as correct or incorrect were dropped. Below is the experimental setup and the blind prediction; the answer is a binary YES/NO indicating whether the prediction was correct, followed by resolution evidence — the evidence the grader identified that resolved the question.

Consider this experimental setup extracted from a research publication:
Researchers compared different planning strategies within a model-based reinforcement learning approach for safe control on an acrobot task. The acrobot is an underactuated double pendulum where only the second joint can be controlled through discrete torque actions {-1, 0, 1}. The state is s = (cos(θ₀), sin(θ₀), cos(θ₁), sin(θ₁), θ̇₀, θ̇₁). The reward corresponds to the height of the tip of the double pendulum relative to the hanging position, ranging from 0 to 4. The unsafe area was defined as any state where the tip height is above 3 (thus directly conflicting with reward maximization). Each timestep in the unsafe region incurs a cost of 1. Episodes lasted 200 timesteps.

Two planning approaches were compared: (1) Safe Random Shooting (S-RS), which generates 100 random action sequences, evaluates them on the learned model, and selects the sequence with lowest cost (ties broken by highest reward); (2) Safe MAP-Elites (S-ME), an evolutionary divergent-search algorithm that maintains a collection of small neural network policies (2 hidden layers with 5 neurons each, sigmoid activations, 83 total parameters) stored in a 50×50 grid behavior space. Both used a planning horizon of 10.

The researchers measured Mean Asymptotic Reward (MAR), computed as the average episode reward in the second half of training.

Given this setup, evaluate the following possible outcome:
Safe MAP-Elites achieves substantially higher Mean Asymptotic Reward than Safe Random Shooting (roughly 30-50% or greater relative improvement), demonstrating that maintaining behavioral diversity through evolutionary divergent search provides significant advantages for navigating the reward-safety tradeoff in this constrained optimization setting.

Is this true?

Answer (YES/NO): NO